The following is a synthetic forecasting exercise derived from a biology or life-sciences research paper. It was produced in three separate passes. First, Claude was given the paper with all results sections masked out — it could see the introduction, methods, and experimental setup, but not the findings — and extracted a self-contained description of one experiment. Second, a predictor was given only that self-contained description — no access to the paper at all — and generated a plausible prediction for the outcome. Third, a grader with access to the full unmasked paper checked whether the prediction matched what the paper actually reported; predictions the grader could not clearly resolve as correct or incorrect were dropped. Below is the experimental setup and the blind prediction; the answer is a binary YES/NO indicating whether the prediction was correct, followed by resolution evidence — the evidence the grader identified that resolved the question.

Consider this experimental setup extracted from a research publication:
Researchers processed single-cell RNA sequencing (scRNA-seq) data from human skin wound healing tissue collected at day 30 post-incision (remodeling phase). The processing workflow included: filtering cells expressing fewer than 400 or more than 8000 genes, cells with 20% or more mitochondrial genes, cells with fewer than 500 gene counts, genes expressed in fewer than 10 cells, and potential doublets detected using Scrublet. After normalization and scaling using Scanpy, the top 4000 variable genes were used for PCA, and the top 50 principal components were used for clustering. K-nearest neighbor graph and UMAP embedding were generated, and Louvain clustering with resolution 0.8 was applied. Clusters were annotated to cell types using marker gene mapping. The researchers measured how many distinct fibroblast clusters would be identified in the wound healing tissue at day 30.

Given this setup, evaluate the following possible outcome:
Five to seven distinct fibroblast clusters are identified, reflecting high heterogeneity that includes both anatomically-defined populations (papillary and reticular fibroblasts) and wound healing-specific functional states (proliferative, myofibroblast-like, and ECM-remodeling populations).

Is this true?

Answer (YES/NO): NO